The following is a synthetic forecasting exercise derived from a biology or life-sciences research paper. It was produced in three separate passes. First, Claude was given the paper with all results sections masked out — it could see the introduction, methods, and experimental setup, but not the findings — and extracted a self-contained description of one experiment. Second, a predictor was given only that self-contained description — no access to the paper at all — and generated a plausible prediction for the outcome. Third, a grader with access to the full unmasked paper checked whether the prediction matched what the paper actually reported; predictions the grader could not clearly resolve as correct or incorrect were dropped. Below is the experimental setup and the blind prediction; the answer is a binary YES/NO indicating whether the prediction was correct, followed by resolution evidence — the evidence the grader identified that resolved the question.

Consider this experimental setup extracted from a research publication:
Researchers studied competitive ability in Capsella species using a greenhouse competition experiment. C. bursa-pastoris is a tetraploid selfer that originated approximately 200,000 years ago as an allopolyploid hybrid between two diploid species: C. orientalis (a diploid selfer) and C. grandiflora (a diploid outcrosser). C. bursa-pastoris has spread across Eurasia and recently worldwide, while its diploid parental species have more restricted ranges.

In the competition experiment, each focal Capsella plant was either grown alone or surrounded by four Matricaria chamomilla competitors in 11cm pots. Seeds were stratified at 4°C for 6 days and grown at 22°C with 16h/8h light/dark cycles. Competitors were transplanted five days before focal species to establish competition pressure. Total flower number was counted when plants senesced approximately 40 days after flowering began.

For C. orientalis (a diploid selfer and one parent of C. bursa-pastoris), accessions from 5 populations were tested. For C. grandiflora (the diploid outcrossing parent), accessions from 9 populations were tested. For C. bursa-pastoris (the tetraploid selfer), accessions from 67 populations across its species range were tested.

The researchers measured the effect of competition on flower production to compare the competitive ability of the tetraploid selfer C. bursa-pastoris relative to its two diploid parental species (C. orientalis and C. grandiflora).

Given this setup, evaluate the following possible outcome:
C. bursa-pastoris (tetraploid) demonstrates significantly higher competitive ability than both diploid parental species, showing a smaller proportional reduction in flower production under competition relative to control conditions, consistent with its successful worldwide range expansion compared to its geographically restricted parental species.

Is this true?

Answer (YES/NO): NO